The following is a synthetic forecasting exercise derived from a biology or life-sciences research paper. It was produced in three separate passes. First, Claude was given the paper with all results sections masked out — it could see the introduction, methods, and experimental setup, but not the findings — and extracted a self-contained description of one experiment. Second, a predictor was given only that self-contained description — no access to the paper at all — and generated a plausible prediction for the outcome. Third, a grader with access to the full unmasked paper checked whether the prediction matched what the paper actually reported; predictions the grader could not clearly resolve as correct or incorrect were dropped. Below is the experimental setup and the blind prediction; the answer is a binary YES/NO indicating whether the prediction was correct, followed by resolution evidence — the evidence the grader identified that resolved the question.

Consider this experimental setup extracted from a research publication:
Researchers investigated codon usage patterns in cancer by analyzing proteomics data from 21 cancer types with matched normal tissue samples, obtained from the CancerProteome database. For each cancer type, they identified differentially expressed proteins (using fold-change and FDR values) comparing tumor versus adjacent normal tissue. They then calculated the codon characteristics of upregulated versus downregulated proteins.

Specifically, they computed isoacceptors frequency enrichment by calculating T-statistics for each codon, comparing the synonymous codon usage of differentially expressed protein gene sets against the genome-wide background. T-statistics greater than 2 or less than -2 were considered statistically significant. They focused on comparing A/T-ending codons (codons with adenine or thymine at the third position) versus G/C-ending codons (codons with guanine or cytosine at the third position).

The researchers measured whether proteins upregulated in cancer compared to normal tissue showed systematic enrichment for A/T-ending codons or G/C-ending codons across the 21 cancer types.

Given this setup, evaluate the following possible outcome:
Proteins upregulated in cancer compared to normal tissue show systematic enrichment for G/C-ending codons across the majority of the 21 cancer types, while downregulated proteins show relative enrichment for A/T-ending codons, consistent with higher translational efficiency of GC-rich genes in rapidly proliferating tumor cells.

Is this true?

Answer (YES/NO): NO